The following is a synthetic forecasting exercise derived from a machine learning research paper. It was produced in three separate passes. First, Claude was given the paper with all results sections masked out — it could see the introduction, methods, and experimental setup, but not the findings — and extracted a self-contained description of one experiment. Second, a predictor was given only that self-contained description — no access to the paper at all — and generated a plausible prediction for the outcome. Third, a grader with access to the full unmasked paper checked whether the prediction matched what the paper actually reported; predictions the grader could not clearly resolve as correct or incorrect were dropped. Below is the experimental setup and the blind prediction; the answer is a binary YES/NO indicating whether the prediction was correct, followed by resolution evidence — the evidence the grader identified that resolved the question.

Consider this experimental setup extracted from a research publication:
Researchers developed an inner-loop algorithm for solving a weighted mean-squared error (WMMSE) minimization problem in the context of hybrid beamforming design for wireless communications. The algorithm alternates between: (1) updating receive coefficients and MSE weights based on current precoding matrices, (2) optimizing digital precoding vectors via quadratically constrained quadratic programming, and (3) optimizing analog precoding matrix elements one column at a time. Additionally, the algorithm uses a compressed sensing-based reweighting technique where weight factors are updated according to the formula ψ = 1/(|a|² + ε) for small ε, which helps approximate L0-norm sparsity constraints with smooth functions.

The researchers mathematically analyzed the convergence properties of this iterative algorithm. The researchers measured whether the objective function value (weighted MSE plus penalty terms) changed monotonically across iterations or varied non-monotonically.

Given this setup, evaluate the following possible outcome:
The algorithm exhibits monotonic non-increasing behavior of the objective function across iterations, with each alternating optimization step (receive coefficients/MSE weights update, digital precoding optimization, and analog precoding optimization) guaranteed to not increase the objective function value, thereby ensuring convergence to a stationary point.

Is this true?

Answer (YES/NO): YES